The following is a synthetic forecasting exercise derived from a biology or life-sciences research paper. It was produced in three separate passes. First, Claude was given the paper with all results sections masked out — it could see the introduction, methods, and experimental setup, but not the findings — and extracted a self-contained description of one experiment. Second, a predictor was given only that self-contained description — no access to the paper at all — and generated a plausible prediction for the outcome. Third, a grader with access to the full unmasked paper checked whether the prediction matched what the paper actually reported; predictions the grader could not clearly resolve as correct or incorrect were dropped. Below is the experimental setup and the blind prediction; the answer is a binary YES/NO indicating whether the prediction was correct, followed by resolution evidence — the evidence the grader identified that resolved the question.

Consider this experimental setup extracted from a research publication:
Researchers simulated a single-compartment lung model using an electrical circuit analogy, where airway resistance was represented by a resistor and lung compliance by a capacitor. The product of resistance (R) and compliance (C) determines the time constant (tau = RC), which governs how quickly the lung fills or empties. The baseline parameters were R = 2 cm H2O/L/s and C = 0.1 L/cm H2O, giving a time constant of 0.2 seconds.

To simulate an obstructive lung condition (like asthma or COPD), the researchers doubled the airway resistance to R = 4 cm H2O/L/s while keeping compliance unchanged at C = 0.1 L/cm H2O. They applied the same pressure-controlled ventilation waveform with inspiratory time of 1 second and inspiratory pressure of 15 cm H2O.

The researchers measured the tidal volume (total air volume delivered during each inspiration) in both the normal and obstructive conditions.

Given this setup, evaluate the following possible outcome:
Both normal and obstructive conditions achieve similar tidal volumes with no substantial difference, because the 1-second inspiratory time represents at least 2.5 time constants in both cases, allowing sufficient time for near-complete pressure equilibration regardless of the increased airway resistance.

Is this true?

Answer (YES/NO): NO